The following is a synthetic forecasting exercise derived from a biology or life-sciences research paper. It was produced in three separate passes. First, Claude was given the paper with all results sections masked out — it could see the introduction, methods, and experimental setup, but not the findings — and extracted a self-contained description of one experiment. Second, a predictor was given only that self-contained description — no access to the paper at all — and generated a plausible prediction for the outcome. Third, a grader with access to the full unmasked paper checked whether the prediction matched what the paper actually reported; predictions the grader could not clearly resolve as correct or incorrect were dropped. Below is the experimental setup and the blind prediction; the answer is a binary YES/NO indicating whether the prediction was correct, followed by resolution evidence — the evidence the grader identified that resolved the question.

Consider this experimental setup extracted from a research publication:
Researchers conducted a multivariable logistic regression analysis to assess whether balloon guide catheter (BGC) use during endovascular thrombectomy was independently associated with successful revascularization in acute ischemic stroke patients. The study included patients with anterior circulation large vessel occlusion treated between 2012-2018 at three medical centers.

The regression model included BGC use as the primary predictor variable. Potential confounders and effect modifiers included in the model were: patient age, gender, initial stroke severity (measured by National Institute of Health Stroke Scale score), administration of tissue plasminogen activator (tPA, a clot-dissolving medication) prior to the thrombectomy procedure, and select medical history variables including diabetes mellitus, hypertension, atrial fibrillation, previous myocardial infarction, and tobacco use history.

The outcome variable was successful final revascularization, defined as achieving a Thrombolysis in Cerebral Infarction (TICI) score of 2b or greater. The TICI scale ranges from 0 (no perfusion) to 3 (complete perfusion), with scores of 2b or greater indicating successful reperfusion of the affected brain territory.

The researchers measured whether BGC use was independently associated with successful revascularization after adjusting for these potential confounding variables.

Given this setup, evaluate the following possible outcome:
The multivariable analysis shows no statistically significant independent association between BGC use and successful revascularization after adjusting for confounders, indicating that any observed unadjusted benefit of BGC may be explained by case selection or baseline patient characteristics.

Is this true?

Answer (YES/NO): YES